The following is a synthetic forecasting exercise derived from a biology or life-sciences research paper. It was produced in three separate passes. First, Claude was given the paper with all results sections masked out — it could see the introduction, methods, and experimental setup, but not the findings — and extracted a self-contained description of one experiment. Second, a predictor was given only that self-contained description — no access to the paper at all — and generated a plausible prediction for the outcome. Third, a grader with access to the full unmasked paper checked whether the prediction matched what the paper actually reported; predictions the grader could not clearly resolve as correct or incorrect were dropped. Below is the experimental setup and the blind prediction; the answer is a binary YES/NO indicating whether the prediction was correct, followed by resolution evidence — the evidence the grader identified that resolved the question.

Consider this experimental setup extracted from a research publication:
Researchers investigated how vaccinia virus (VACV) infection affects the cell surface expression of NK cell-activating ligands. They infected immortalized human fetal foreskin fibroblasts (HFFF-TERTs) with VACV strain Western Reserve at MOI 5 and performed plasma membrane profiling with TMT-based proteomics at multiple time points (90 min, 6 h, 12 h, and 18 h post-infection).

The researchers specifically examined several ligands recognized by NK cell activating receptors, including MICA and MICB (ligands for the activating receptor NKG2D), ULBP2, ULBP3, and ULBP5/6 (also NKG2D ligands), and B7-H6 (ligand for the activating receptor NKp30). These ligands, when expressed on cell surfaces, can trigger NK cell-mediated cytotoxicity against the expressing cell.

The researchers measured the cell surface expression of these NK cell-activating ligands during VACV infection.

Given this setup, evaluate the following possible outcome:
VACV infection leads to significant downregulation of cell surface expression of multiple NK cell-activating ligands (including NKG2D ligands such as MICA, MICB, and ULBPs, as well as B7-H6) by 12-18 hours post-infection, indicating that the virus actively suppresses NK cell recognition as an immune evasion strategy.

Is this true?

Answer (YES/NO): NO